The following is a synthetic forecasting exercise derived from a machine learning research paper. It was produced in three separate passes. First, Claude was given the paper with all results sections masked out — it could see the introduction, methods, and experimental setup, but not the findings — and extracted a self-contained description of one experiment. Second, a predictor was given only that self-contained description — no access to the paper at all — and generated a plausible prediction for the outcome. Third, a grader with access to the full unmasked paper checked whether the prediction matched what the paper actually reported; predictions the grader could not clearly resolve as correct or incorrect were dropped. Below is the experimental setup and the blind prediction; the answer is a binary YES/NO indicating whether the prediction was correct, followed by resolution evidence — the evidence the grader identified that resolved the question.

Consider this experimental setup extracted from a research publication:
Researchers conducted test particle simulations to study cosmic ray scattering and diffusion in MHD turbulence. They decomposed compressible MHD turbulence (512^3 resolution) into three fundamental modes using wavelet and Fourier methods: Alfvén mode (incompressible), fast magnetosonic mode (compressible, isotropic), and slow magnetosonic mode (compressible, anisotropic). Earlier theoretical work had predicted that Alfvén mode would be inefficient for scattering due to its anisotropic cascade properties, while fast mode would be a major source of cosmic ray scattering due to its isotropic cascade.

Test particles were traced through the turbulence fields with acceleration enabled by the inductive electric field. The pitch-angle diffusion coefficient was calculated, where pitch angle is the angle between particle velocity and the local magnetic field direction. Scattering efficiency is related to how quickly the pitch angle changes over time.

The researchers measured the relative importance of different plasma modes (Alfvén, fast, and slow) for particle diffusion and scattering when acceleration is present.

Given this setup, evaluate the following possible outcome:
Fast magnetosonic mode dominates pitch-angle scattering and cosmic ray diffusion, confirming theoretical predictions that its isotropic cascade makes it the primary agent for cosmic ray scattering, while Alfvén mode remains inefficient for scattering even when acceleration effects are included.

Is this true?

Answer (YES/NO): NO